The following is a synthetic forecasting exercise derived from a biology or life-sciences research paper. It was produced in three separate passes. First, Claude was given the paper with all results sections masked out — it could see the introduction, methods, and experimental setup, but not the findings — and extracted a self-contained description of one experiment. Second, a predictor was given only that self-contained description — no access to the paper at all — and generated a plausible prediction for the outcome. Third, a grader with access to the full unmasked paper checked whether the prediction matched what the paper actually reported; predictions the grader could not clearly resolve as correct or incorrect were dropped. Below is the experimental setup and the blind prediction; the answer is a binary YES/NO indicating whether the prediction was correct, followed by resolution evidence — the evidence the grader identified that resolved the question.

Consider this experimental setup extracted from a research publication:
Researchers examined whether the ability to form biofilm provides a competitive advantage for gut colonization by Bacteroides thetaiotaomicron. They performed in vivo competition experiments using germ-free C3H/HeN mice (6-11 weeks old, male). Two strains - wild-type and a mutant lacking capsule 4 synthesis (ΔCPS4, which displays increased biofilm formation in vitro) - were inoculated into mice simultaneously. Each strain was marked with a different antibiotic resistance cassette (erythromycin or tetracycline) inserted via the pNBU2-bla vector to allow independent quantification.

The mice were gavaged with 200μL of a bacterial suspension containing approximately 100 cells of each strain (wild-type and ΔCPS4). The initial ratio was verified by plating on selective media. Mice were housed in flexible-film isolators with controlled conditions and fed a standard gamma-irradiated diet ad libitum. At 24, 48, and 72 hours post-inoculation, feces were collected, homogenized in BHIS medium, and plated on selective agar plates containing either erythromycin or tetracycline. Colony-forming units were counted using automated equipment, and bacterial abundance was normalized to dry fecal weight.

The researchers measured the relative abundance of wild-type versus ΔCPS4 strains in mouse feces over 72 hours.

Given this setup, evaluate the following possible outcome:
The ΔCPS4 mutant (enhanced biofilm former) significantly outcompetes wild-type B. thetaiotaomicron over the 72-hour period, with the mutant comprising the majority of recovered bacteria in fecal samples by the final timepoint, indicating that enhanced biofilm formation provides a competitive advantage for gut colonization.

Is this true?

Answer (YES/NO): NO